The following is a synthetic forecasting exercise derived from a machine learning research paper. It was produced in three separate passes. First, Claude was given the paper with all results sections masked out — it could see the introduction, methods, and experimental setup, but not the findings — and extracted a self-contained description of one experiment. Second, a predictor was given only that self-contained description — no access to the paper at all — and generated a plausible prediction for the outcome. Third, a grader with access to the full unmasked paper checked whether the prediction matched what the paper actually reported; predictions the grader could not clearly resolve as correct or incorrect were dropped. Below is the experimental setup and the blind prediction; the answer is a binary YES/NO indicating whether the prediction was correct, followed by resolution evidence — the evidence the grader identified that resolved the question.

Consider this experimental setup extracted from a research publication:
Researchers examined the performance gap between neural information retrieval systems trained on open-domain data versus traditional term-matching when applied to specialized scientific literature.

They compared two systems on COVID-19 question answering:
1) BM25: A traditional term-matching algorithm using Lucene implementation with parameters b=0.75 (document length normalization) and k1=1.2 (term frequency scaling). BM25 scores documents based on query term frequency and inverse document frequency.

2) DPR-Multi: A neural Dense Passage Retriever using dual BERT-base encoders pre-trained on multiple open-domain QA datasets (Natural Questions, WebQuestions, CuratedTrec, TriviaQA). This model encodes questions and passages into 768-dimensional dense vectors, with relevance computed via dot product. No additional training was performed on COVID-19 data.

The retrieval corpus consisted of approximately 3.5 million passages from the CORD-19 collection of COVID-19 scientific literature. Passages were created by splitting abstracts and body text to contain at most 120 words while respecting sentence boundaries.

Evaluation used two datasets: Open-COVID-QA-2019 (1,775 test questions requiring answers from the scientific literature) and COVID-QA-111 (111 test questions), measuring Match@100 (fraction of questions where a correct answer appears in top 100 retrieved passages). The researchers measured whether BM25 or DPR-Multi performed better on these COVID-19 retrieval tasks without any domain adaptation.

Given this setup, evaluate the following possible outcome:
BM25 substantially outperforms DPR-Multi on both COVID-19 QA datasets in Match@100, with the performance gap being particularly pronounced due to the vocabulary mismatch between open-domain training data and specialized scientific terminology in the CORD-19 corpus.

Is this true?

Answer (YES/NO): NO